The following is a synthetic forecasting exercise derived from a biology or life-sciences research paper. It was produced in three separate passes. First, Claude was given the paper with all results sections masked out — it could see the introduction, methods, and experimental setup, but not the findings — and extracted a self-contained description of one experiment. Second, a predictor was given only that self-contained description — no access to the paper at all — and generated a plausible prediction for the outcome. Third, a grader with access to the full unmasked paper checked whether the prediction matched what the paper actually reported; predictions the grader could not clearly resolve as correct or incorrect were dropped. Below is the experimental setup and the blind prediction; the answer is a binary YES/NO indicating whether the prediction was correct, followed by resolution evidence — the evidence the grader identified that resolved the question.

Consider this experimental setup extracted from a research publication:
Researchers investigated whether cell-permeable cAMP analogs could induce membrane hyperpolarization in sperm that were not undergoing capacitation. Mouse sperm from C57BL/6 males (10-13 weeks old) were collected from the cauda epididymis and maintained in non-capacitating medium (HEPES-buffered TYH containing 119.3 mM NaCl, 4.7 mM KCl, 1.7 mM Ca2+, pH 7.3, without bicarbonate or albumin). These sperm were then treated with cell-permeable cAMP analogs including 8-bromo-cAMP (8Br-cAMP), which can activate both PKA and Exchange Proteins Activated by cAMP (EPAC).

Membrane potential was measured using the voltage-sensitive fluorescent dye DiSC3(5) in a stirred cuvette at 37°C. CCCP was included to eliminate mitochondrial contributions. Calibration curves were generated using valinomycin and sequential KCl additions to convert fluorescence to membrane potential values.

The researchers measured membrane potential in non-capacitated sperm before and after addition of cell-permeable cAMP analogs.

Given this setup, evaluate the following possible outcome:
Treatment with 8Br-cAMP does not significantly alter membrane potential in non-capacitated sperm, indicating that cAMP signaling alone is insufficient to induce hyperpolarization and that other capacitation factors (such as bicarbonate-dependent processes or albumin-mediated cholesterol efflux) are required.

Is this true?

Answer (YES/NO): NO